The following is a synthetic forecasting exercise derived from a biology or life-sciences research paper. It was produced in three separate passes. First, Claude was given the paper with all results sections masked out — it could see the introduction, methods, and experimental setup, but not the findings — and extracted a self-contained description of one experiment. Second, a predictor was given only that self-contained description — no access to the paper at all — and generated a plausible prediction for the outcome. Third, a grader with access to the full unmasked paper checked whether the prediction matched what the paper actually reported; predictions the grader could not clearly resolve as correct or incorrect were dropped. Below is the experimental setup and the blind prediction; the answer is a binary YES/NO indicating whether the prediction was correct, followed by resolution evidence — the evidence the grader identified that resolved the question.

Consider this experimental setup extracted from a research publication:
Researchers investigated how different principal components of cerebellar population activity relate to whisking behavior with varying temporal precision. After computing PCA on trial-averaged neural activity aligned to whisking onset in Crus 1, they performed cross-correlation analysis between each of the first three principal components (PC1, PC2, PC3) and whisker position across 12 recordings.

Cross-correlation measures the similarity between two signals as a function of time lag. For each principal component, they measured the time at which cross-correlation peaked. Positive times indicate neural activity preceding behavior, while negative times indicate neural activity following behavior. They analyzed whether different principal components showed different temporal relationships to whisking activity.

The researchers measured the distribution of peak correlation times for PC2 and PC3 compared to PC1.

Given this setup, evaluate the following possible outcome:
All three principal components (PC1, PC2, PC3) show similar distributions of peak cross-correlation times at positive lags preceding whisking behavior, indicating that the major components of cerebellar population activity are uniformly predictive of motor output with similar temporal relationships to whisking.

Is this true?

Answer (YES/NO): NO